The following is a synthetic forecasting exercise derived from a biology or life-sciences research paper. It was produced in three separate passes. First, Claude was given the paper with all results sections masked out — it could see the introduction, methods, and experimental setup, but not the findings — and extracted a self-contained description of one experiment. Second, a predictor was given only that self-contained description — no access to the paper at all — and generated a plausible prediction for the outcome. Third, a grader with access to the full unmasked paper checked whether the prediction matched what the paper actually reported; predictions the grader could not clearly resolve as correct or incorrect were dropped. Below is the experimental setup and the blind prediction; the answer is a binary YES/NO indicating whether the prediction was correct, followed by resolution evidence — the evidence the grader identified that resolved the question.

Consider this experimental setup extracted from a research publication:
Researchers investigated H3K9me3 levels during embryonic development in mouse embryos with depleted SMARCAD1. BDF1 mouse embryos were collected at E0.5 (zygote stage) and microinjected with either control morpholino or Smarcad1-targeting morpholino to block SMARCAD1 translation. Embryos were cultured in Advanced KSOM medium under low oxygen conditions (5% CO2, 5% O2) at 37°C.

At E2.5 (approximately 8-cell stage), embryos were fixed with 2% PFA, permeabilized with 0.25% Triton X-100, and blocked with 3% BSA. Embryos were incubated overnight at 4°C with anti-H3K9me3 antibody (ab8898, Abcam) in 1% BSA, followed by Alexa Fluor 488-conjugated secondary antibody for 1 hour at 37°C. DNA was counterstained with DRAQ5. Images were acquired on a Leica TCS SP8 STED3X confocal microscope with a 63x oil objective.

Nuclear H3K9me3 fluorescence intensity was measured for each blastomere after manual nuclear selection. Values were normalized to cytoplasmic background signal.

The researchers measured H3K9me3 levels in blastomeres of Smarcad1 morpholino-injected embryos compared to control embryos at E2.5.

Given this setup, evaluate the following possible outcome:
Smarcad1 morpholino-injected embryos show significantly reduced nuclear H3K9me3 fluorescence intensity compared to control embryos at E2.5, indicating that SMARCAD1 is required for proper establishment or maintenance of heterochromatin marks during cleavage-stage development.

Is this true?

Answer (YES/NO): YES